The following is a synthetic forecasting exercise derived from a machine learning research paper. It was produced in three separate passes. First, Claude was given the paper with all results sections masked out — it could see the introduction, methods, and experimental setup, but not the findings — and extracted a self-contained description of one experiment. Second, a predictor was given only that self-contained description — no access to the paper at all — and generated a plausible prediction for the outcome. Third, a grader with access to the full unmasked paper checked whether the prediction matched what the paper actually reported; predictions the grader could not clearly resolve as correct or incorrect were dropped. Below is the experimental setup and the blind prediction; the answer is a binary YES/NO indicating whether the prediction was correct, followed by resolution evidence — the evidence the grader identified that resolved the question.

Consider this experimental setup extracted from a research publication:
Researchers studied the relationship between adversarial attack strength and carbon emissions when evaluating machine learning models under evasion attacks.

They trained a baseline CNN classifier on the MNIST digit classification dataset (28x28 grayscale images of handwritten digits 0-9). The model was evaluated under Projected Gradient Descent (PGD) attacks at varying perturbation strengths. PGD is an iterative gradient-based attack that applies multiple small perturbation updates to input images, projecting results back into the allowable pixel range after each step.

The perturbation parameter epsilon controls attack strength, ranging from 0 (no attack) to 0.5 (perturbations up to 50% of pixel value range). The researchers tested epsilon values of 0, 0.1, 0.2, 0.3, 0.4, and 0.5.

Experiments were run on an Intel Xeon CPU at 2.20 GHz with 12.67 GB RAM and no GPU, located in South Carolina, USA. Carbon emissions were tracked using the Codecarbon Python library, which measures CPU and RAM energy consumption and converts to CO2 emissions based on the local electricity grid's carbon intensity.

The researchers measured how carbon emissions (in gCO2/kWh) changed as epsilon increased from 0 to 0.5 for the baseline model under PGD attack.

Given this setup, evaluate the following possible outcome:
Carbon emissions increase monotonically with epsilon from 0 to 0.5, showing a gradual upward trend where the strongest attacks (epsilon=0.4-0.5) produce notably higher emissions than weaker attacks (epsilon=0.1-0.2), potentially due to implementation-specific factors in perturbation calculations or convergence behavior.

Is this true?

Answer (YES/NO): YES